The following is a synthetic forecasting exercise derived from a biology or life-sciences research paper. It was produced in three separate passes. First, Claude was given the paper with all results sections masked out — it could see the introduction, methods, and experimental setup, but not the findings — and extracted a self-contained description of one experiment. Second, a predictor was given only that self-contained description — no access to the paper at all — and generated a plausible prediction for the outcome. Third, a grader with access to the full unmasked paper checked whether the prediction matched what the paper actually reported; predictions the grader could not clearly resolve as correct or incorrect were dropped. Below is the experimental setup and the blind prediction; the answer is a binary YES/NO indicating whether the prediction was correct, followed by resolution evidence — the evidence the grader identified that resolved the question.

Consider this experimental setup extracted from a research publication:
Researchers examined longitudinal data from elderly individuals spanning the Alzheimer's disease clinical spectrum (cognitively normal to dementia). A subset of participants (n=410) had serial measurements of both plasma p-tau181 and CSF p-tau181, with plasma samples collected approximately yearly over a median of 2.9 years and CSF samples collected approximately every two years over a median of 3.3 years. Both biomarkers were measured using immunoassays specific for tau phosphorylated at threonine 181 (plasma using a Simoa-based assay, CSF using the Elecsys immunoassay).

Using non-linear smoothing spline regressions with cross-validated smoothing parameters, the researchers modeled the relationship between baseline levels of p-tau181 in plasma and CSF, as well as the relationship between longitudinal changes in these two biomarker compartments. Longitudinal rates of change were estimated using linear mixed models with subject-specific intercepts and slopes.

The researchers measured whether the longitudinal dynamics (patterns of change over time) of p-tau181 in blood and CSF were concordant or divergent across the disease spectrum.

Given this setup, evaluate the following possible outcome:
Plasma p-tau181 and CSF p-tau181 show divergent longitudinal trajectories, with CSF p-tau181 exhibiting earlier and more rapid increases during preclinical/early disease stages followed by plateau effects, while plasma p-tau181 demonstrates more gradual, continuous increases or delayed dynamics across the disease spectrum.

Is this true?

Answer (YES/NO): NO